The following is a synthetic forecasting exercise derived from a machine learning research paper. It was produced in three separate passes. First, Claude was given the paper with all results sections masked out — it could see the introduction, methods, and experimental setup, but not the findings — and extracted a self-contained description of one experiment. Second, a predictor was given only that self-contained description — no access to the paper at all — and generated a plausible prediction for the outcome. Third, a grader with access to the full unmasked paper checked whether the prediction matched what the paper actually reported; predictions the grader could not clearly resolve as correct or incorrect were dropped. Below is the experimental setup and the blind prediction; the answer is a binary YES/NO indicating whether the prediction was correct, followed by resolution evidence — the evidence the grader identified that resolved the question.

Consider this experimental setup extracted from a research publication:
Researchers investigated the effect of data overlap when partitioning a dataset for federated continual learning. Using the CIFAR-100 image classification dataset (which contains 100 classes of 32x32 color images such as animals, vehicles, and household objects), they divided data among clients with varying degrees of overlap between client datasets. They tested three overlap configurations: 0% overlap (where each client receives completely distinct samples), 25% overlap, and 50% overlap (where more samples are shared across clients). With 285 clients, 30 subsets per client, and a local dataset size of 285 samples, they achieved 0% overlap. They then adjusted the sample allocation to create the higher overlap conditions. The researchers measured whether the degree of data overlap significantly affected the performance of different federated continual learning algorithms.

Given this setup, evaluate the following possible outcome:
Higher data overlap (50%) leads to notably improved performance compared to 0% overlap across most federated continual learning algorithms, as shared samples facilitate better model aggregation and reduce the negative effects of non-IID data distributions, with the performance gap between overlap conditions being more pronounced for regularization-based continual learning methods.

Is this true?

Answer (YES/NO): NO